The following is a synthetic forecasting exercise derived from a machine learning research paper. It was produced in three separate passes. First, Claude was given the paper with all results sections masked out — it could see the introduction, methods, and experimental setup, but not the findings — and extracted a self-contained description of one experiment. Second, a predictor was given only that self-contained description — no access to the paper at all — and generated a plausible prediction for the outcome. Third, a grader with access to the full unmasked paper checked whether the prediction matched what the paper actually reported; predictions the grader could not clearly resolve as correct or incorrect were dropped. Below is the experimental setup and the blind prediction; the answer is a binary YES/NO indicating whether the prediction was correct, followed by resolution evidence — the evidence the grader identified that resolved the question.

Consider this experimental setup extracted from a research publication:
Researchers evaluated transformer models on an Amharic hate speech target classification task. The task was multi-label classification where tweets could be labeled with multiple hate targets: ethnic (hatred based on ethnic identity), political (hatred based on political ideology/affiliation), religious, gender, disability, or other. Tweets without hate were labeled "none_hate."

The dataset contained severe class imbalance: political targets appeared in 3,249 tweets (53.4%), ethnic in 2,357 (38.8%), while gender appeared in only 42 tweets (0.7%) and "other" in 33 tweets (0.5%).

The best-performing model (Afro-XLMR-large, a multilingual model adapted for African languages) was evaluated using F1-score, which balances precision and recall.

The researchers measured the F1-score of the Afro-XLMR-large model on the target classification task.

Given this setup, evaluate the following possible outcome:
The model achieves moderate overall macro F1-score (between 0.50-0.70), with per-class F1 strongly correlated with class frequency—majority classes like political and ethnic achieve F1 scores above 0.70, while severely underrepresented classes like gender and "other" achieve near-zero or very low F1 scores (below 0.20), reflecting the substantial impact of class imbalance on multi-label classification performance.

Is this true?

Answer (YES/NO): NO